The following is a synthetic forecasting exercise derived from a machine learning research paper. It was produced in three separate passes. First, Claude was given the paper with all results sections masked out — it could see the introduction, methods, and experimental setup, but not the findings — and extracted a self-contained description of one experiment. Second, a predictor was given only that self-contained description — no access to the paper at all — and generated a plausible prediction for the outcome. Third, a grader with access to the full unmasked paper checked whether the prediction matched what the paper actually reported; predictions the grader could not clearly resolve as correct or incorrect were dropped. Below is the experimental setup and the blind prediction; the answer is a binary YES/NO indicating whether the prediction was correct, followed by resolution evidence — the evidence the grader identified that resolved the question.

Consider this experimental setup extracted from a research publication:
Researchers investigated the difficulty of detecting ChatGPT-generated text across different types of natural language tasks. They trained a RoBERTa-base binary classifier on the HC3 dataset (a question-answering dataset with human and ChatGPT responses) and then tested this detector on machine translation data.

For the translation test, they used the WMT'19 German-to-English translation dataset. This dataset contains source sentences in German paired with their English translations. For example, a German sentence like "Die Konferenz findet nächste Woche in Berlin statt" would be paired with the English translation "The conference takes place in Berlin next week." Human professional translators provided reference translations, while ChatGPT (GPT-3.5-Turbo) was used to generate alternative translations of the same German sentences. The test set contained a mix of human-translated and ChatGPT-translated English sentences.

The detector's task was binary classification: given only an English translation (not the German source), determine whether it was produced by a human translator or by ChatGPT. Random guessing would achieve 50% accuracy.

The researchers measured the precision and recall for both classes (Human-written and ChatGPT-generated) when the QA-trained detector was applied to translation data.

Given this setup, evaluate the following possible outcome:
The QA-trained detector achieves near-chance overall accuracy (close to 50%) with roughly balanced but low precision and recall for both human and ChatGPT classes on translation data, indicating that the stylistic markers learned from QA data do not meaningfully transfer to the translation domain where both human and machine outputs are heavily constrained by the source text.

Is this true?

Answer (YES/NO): NO